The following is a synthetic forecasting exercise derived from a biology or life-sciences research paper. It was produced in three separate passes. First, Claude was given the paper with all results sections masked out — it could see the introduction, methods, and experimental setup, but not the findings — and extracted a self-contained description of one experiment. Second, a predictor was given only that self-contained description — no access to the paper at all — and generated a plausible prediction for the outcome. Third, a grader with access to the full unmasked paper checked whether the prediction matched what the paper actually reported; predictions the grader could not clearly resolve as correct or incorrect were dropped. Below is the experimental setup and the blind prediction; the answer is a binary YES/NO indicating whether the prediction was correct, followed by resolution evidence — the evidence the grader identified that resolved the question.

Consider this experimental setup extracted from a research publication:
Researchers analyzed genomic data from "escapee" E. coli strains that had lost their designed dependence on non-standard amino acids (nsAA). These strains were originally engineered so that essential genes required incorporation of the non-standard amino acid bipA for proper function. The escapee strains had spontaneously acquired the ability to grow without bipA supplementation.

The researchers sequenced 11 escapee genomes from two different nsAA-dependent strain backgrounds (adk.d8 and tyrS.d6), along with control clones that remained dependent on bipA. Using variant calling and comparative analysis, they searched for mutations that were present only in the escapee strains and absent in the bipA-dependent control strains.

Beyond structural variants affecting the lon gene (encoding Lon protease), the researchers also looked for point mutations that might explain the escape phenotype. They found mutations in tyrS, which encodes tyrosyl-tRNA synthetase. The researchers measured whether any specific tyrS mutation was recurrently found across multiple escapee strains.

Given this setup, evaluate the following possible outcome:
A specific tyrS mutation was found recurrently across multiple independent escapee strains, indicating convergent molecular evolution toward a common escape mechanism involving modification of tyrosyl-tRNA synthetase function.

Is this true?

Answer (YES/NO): YES